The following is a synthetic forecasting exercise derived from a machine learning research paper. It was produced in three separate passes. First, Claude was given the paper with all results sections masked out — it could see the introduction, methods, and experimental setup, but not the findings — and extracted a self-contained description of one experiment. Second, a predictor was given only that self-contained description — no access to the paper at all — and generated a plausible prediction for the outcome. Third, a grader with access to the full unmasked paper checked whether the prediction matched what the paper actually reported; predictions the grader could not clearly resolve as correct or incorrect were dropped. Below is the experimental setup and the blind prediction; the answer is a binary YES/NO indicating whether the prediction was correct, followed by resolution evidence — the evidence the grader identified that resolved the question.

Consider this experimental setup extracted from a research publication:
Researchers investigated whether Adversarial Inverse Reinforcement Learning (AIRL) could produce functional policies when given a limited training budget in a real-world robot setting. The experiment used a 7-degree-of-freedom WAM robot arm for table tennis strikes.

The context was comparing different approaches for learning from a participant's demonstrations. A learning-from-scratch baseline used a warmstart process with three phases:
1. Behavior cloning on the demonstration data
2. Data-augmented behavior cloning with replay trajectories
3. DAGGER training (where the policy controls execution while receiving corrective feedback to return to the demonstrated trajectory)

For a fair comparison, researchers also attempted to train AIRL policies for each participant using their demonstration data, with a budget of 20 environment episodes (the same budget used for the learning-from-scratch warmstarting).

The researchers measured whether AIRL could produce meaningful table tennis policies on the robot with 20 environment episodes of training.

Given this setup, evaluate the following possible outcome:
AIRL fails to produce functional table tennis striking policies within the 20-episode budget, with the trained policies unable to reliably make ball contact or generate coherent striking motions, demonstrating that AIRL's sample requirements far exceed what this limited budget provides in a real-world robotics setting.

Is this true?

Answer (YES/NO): YES